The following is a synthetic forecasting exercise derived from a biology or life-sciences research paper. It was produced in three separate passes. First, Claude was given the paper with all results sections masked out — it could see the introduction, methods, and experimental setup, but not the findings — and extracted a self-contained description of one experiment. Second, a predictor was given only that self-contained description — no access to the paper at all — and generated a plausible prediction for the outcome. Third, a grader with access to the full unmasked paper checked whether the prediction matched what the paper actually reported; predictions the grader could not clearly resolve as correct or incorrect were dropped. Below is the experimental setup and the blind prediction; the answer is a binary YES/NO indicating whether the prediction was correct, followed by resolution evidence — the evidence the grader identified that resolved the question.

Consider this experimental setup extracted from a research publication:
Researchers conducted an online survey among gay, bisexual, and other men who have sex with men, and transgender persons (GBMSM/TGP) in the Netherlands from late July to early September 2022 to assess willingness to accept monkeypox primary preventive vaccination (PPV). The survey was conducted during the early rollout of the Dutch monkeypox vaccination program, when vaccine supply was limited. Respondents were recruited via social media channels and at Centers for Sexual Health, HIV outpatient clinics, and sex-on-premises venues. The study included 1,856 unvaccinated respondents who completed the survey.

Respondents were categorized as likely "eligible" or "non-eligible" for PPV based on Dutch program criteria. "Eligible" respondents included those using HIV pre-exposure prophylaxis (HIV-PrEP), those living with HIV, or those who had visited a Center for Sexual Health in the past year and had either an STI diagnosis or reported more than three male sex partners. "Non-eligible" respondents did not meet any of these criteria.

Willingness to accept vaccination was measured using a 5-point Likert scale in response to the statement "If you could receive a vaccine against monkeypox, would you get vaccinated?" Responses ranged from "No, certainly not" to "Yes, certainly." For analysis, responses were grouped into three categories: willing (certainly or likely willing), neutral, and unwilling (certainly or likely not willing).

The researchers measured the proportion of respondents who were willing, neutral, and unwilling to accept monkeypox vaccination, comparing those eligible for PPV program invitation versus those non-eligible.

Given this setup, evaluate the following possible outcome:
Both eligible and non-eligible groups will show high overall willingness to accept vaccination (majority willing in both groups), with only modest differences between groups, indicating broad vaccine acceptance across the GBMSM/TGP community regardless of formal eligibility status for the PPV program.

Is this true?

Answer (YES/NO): YES